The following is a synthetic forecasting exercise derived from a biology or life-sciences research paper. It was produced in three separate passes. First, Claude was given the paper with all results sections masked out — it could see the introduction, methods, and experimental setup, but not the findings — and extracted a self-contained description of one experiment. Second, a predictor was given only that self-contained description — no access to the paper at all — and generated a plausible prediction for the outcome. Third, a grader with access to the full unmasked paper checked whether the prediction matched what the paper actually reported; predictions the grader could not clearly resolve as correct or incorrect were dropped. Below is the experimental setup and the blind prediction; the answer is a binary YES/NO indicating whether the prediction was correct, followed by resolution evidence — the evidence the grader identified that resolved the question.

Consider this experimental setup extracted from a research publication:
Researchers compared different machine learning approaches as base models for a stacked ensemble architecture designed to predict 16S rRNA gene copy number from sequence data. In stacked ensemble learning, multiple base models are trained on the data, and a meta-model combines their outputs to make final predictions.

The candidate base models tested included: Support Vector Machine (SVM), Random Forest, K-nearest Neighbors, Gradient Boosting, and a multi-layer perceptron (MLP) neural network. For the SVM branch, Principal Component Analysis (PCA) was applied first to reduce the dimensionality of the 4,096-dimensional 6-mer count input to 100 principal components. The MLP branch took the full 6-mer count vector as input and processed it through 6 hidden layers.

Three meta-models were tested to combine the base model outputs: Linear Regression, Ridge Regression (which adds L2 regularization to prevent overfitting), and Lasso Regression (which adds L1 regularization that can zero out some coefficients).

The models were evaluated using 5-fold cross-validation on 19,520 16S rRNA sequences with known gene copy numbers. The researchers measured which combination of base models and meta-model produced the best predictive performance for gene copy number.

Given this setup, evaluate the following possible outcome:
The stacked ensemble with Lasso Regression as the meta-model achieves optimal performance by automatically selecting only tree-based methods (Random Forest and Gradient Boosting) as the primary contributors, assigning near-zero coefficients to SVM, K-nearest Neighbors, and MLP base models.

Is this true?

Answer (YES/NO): NO